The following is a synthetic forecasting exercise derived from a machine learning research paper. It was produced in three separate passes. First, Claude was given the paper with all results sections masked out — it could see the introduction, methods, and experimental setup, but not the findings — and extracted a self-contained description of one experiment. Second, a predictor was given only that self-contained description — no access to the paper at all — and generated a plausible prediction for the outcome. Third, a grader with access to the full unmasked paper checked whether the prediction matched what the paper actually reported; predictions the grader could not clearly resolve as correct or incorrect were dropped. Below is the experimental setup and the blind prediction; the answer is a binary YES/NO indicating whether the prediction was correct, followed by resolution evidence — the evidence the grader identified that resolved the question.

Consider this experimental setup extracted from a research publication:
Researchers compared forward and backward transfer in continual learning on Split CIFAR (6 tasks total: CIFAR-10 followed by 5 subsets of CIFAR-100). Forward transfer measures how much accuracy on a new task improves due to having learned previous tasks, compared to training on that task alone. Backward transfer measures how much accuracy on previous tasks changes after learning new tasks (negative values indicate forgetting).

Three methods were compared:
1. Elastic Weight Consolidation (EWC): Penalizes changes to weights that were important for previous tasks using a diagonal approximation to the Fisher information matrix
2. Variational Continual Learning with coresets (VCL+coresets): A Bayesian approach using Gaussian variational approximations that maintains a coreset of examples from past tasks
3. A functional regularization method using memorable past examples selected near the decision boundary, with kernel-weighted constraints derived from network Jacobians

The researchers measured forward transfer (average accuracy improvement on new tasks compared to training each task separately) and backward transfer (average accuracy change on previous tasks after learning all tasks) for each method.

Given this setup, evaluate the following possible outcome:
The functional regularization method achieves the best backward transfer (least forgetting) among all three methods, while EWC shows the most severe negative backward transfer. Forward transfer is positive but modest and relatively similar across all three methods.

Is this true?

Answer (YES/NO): NO